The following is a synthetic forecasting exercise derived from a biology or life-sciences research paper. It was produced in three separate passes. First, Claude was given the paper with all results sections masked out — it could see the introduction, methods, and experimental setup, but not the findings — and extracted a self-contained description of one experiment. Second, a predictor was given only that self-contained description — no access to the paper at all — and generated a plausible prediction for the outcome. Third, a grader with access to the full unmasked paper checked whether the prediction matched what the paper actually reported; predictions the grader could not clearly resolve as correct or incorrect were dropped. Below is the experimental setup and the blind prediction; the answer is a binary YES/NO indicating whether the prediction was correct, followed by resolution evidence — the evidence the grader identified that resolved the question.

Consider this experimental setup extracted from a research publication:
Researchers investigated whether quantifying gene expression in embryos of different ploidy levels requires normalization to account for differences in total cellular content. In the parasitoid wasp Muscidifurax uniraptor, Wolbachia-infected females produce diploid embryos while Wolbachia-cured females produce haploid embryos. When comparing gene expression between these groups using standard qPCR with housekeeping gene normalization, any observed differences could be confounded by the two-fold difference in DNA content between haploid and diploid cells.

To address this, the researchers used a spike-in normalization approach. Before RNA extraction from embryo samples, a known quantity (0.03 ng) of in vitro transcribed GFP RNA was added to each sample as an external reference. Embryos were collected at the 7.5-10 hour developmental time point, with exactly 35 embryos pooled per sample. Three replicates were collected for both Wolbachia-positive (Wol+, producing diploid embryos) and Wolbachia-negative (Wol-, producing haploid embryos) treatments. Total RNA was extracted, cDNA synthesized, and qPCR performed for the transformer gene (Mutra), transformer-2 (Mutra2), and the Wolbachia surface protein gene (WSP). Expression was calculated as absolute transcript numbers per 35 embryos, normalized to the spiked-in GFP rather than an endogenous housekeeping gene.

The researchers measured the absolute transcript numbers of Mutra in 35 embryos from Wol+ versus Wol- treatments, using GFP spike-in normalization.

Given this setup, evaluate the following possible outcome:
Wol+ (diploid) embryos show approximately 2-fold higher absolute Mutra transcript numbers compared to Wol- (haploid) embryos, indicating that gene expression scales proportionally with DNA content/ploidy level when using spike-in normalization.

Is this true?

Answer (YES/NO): YES